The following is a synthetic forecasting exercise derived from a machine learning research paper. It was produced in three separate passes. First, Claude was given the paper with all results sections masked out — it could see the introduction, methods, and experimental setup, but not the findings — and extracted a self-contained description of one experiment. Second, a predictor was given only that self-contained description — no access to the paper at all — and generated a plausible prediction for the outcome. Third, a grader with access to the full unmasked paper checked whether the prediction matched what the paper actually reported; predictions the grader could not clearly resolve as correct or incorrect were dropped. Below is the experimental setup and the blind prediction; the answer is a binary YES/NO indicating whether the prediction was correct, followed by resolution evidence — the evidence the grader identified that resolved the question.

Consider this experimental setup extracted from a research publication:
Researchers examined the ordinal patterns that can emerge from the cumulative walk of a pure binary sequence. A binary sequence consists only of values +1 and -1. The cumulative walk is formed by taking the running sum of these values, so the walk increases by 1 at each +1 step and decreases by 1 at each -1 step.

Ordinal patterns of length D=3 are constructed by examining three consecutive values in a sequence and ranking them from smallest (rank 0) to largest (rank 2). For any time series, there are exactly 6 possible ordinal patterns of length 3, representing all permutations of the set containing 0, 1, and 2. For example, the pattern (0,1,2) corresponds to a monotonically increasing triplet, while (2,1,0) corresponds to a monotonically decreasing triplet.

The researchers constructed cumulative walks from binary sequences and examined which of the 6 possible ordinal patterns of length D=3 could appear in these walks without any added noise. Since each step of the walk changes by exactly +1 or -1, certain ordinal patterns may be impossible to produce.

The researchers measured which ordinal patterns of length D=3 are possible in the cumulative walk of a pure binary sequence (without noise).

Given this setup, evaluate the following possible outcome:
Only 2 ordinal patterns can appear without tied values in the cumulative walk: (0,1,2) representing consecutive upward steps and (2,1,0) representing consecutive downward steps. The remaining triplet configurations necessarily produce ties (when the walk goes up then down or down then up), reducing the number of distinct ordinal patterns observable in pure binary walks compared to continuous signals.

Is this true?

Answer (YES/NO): NO